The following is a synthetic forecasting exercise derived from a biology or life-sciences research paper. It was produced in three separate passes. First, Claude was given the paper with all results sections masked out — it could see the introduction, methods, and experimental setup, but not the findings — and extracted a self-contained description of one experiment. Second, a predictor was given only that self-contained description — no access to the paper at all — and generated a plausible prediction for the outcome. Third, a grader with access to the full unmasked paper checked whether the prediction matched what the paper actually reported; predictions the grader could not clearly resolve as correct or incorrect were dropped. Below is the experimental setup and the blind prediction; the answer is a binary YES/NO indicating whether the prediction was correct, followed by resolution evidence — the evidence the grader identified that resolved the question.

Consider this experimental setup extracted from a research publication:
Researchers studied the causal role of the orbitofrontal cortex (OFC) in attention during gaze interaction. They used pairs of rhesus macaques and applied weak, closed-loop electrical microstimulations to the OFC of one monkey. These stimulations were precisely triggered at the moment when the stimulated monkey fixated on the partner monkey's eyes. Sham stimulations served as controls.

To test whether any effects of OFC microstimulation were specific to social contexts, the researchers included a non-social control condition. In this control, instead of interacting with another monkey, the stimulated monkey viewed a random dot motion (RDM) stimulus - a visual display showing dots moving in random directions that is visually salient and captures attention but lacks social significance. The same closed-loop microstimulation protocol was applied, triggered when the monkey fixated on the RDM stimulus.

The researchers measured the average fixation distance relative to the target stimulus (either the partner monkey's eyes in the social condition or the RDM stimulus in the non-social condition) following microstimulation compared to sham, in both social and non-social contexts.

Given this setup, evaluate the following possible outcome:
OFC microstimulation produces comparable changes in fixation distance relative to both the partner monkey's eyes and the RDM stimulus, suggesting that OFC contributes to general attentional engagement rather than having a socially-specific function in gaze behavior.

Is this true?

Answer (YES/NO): NO